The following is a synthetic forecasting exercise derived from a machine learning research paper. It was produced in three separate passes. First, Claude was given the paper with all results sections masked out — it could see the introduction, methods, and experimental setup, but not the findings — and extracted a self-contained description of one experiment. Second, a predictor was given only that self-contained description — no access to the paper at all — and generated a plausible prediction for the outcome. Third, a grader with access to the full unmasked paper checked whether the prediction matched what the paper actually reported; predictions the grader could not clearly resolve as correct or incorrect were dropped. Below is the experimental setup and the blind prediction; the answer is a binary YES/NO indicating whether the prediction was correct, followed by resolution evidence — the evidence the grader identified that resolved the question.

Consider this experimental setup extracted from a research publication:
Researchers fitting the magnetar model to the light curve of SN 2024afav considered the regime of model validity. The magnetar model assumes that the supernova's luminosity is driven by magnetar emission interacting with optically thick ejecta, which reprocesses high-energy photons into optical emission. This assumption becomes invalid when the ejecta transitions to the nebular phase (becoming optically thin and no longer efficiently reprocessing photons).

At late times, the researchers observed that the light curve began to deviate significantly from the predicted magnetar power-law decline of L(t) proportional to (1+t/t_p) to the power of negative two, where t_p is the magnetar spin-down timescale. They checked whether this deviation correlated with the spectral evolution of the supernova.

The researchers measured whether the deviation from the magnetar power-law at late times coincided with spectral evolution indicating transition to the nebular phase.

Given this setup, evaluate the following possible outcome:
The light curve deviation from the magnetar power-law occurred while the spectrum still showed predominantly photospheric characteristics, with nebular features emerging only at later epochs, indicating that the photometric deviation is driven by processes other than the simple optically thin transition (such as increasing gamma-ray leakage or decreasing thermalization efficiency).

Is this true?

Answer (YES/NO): NO